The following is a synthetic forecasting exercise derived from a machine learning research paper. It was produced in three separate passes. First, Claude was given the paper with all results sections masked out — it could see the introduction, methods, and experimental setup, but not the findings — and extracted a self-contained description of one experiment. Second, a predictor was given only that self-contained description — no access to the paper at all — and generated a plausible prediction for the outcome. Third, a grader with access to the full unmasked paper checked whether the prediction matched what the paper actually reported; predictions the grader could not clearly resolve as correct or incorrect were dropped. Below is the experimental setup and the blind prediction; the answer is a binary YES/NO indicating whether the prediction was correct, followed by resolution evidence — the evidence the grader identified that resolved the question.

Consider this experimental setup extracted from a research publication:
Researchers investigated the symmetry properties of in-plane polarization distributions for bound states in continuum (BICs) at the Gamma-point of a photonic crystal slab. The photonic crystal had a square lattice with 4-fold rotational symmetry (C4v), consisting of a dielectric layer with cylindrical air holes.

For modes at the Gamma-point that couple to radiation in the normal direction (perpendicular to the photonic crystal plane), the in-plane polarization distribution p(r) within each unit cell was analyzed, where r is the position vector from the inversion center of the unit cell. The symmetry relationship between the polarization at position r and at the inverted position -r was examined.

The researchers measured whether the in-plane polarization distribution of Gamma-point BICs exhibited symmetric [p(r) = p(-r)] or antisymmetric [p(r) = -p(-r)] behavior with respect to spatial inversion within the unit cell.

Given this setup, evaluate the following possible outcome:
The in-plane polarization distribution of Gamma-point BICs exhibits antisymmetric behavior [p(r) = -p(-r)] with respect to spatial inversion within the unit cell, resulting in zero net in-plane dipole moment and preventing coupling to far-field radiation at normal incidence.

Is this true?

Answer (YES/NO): YES